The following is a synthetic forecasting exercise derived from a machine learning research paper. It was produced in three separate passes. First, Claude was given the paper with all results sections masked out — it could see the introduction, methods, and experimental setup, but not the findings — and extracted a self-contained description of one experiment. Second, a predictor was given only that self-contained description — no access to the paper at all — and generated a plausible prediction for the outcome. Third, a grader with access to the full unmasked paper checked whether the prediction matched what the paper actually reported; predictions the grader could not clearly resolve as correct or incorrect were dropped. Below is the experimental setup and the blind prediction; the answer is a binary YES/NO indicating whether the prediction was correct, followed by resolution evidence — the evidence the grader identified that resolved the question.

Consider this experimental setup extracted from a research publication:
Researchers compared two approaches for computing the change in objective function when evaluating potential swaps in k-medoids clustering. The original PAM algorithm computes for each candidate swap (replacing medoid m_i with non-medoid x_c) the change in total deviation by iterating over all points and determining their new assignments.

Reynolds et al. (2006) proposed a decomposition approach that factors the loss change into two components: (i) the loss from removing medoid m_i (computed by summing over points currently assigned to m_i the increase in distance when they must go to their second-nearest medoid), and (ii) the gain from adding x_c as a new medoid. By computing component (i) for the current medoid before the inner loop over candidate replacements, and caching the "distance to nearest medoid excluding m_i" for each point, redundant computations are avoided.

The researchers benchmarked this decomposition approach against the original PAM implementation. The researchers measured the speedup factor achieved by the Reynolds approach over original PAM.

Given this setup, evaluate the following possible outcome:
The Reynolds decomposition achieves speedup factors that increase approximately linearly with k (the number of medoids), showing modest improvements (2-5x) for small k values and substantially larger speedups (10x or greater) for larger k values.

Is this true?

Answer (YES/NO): NO